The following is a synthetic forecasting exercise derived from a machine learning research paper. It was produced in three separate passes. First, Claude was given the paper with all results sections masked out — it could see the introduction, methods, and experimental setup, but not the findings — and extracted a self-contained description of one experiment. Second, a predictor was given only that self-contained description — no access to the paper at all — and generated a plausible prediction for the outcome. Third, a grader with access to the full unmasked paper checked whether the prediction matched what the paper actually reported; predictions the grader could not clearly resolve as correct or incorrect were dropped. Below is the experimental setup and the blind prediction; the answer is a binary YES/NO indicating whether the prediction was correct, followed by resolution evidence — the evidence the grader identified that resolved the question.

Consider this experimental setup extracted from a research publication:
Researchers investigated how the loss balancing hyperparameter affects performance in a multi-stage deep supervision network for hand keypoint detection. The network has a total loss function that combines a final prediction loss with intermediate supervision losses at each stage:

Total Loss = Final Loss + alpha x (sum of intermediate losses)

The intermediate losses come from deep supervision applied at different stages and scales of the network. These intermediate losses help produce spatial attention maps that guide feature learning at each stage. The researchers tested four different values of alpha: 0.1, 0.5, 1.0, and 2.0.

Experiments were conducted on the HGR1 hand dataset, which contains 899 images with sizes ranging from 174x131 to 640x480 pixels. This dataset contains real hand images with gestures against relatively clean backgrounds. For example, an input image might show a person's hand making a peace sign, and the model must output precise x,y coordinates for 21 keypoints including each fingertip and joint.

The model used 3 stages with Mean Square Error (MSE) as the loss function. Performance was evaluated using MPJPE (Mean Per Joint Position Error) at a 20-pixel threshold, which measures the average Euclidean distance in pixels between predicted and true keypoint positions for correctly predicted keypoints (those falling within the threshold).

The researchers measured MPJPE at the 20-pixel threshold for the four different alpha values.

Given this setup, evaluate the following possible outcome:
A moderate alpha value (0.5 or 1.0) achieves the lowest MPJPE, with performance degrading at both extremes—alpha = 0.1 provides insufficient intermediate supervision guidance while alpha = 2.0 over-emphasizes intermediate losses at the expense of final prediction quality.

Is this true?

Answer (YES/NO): NO